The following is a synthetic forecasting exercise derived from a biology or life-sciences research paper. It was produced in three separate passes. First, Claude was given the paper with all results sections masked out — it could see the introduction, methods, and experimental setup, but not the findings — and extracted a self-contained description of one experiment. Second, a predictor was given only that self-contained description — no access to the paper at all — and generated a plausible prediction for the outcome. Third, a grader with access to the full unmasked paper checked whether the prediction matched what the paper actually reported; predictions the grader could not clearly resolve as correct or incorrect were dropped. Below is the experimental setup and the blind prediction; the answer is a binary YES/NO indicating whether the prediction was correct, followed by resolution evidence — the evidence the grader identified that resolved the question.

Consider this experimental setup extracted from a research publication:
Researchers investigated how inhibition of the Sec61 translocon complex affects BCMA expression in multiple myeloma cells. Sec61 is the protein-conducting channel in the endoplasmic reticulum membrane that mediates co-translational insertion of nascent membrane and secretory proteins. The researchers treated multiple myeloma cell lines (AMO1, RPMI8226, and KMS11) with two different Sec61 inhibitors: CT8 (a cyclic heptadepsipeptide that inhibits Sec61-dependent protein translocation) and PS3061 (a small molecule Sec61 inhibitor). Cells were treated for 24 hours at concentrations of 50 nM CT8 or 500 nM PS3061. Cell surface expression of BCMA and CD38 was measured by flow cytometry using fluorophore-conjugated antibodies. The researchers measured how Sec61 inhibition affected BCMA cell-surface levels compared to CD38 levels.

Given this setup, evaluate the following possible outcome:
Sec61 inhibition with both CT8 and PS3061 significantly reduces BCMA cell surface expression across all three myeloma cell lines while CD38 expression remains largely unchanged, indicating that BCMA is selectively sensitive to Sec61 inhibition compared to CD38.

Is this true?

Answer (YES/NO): NO